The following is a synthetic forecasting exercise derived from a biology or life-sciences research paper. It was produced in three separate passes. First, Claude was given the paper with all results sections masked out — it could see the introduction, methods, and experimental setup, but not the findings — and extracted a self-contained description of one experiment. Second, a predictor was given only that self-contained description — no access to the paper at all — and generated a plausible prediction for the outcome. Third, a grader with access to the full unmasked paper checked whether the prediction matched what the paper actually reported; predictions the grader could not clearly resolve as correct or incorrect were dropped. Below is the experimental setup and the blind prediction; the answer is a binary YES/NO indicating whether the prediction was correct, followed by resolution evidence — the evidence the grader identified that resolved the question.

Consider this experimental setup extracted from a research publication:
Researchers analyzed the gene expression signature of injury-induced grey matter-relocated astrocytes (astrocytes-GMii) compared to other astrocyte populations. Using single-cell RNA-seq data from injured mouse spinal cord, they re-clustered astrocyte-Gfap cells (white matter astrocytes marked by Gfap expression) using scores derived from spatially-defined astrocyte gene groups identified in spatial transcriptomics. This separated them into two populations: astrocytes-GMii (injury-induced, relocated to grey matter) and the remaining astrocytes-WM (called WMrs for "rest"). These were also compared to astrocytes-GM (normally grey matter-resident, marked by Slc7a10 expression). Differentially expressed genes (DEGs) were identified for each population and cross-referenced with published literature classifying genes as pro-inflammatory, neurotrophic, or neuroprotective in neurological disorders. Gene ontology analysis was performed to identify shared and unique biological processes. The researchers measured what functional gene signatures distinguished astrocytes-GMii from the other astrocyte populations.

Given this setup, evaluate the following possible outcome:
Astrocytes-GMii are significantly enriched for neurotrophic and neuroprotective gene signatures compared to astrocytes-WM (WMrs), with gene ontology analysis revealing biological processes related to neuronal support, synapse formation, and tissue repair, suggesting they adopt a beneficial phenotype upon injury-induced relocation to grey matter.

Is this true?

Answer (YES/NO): YES